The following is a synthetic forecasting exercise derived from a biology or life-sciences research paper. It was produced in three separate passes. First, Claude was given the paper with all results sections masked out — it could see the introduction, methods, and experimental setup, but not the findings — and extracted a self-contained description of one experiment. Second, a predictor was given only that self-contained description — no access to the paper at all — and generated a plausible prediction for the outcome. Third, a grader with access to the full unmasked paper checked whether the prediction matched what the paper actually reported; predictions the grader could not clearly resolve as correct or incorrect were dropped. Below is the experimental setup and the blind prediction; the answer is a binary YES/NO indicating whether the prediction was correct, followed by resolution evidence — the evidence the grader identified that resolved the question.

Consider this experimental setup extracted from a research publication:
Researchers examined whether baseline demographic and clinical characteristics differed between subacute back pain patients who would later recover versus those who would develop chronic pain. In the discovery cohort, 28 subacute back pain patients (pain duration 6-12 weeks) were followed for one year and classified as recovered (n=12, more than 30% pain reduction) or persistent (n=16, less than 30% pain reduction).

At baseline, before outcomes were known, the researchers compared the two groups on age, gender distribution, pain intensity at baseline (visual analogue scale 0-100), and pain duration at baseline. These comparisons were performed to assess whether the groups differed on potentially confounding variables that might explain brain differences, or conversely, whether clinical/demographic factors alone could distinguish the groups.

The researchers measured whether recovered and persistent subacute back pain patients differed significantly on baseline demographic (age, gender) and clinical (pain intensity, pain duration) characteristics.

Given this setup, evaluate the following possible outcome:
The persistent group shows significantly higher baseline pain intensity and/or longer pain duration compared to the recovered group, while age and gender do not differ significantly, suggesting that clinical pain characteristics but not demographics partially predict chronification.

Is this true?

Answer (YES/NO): NO